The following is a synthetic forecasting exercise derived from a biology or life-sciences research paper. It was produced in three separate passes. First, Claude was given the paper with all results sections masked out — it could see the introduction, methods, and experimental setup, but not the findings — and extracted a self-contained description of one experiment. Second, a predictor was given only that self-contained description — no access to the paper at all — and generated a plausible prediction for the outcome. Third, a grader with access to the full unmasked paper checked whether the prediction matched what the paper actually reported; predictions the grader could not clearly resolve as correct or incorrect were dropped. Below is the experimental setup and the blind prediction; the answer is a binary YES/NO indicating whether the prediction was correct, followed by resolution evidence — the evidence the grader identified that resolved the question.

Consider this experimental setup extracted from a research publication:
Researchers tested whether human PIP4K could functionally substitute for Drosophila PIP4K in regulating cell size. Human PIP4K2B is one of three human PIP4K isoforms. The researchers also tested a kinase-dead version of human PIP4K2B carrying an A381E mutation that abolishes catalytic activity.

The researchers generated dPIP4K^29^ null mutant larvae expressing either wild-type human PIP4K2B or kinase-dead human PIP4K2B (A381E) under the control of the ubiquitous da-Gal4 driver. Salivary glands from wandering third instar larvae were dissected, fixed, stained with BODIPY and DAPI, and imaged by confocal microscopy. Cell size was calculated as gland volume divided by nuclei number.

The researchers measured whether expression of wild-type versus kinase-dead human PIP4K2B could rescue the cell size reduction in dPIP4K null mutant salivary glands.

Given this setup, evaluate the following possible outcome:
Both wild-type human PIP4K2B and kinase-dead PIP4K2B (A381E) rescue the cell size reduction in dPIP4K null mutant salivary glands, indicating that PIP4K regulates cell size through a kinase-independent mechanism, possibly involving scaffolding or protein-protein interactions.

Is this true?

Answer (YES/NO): NO